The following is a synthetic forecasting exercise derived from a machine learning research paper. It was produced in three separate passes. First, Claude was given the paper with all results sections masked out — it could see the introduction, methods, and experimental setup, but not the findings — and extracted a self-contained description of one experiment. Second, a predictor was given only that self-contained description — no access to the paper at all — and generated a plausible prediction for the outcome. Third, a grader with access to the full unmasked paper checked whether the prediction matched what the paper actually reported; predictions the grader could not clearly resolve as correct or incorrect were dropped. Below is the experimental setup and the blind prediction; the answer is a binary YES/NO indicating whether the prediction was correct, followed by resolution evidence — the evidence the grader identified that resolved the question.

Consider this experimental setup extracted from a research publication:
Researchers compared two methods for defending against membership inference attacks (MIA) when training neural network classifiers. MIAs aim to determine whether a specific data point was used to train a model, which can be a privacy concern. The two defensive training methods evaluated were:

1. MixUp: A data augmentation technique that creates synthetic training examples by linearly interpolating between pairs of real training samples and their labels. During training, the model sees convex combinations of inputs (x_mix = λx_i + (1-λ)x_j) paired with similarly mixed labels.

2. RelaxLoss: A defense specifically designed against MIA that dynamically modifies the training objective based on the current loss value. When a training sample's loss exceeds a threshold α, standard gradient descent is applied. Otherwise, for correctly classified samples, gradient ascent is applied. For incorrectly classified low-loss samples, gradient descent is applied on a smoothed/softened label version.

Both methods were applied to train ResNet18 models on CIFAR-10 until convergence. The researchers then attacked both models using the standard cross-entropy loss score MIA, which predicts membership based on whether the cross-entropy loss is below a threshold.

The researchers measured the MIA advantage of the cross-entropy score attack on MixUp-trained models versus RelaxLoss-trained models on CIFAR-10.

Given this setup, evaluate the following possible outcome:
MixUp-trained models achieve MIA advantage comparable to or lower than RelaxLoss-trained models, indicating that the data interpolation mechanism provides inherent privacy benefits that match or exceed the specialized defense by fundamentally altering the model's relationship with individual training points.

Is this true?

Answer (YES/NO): NO